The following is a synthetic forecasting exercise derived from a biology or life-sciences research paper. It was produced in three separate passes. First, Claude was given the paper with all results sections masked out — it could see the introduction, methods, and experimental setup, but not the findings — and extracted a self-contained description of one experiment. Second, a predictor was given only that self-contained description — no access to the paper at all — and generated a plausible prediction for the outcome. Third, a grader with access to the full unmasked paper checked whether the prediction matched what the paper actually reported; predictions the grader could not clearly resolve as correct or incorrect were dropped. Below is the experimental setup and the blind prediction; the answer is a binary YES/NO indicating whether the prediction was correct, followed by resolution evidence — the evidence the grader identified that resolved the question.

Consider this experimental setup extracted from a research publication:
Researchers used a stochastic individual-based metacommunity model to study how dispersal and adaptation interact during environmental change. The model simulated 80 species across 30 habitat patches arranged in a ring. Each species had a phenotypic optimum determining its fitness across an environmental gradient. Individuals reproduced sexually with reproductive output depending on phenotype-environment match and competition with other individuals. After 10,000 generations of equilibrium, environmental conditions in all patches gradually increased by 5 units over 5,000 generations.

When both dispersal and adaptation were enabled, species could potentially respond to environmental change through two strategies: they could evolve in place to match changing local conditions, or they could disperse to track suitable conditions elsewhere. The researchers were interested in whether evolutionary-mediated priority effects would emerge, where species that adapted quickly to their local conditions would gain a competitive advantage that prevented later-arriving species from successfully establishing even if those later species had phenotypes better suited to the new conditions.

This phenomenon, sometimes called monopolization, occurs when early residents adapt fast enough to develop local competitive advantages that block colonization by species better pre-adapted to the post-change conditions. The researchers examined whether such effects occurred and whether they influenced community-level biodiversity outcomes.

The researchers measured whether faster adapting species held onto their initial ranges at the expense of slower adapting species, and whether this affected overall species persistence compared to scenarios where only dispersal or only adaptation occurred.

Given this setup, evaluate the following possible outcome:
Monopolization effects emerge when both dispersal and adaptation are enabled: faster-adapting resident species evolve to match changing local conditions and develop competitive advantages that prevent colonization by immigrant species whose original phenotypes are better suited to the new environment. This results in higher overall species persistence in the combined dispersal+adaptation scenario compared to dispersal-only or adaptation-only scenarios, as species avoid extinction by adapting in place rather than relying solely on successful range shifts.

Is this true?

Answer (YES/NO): NO